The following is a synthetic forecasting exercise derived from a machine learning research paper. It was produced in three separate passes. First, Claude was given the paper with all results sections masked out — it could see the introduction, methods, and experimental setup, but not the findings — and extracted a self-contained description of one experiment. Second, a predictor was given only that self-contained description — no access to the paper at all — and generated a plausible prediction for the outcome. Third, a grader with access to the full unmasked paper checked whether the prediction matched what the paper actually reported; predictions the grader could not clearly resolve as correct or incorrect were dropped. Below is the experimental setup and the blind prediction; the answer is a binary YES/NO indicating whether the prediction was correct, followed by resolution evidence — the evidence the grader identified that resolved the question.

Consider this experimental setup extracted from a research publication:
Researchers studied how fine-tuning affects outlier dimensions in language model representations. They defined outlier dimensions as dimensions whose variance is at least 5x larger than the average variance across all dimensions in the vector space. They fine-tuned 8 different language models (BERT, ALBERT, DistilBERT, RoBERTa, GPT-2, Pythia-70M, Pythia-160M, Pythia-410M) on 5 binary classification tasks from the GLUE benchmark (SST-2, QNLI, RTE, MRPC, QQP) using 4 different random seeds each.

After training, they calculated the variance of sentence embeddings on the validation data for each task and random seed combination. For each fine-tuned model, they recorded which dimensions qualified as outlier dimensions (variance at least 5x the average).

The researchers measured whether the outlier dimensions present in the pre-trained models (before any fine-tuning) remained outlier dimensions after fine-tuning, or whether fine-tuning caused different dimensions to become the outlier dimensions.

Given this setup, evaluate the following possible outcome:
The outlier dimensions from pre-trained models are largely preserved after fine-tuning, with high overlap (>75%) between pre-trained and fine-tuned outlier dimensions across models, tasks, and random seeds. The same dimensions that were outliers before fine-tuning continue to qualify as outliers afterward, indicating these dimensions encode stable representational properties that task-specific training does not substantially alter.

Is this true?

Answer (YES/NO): NO